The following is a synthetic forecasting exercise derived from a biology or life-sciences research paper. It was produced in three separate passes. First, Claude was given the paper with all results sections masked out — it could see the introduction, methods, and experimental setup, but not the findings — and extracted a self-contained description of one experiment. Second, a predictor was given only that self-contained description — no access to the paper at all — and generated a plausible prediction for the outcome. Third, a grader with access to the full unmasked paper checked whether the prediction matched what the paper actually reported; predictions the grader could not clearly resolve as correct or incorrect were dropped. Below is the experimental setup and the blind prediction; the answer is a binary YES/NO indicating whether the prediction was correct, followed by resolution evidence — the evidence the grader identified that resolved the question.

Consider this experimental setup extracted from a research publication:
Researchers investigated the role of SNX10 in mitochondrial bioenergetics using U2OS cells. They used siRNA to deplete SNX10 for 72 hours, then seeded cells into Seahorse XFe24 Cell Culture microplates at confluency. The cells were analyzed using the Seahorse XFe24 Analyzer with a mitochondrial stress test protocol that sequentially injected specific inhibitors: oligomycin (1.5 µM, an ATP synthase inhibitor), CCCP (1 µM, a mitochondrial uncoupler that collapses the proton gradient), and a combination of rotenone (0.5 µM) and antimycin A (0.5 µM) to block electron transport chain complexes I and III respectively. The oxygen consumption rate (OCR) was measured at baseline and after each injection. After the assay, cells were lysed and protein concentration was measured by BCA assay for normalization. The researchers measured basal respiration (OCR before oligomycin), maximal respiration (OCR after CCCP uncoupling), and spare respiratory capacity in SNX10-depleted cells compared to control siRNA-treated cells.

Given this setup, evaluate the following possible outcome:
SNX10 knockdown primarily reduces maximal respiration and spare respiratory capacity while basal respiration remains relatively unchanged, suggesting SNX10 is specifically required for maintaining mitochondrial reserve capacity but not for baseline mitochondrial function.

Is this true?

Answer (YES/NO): NO